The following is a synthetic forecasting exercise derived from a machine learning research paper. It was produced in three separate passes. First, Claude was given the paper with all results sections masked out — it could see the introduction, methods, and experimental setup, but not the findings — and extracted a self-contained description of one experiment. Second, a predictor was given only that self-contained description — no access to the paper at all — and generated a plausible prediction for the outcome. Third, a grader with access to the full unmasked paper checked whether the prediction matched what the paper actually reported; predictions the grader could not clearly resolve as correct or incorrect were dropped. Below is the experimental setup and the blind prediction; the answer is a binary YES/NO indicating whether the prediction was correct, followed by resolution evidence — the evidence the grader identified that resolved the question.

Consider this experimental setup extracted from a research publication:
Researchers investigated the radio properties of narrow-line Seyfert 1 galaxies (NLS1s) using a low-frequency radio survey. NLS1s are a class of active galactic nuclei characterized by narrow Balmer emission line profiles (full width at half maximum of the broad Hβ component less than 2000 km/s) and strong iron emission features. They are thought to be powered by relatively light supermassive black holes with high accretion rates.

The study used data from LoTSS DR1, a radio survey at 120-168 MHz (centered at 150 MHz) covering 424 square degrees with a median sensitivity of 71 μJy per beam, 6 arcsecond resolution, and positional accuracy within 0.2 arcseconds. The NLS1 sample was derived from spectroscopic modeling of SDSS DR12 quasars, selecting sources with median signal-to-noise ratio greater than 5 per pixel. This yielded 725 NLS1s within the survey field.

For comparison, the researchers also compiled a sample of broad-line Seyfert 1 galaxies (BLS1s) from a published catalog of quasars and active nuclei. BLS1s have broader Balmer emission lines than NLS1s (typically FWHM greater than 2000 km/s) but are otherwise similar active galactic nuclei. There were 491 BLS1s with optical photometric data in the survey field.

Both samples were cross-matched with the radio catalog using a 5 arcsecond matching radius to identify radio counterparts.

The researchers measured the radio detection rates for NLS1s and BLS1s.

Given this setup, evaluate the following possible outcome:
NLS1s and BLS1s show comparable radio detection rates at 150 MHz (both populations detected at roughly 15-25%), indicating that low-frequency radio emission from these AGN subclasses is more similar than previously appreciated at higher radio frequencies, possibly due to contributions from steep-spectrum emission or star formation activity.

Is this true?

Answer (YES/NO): NO